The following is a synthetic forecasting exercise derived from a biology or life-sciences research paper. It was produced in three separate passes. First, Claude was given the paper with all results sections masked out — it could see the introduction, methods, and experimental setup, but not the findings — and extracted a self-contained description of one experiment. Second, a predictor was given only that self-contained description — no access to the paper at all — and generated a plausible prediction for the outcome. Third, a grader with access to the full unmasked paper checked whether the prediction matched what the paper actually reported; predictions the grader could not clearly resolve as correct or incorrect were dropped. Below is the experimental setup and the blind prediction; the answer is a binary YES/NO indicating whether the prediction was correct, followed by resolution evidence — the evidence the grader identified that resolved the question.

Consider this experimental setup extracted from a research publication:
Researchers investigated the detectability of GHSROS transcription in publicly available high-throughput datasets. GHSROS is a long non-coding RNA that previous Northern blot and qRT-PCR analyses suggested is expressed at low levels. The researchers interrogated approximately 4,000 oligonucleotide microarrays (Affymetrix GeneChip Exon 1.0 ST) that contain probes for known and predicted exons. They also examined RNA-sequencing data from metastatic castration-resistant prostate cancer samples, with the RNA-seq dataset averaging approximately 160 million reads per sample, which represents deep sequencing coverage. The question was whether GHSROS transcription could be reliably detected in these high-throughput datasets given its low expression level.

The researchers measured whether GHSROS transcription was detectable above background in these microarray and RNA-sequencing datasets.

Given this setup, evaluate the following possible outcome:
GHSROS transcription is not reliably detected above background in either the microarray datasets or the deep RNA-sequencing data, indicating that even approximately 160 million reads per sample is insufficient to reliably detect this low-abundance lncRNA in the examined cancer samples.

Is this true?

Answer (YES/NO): YES